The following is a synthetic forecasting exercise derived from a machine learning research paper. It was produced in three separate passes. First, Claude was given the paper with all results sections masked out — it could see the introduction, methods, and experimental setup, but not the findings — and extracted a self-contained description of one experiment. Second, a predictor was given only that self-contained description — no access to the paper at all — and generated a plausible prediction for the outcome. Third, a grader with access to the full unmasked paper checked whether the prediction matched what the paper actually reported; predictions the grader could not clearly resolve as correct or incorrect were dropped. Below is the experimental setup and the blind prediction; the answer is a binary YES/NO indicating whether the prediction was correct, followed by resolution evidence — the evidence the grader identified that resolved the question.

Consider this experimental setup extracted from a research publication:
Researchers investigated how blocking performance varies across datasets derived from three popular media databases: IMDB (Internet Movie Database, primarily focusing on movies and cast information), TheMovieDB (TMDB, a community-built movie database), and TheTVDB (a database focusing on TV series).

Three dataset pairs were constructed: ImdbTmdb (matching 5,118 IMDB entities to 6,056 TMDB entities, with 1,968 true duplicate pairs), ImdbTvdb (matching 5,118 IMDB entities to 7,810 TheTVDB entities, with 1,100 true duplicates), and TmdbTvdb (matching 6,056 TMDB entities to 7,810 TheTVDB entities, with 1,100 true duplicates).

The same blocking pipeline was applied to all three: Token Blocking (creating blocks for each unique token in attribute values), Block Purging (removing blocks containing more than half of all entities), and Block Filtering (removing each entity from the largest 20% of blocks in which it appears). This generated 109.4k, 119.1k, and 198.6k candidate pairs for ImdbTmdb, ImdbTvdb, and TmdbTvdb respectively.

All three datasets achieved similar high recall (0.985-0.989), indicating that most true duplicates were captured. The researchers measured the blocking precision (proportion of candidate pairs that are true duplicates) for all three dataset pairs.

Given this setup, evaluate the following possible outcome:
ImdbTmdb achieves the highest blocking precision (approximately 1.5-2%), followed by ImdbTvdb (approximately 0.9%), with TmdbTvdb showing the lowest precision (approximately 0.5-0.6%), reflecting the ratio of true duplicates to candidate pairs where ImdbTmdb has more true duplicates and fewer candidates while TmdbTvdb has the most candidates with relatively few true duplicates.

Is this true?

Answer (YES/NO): YES